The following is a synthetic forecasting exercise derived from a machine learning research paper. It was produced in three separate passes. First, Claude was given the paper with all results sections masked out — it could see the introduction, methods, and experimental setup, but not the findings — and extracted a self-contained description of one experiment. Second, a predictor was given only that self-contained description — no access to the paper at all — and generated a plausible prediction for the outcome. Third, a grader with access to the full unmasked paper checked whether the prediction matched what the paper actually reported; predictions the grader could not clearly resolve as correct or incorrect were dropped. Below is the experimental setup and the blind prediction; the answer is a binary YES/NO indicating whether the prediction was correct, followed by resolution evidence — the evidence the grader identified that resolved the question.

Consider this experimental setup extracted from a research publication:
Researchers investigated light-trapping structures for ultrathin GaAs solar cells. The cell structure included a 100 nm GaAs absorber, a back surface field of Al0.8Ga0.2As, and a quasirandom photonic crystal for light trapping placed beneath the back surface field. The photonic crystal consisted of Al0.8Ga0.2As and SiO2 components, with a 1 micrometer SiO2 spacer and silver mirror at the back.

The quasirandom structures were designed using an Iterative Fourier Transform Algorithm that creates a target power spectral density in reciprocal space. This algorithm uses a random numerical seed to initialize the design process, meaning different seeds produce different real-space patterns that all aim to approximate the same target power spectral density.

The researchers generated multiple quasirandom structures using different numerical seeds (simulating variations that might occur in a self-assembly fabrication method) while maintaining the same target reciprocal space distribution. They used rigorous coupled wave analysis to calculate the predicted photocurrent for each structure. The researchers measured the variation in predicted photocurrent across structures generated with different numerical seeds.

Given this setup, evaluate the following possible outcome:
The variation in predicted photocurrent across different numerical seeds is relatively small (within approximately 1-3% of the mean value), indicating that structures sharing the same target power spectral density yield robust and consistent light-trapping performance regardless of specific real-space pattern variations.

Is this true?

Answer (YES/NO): YES